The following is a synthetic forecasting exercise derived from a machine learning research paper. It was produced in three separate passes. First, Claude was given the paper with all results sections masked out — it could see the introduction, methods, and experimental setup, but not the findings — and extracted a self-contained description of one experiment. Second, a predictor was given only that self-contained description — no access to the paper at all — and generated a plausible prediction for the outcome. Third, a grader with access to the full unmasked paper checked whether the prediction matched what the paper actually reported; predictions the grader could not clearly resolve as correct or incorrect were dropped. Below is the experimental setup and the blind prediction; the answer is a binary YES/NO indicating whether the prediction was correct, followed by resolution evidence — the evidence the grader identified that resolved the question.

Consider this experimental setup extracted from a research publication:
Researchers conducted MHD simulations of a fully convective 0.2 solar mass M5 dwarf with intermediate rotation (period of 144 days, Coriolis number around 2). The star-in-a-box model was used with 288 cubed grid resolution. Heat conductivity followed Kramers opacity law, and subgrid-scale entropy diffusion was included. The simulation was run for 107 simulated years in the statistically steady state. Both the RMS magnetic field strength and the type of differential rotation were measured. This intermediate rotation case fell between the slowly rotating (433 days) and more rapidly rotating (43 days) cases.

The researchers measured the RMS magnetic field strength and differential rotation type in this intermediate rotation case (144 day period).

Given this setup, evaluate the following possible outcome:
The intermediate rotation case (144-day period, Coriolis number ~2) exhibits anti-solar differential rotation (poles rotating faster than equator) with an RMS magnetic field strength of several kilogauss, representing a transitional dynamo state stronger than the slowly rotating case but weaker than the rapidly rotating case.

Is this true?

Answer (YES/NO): NO